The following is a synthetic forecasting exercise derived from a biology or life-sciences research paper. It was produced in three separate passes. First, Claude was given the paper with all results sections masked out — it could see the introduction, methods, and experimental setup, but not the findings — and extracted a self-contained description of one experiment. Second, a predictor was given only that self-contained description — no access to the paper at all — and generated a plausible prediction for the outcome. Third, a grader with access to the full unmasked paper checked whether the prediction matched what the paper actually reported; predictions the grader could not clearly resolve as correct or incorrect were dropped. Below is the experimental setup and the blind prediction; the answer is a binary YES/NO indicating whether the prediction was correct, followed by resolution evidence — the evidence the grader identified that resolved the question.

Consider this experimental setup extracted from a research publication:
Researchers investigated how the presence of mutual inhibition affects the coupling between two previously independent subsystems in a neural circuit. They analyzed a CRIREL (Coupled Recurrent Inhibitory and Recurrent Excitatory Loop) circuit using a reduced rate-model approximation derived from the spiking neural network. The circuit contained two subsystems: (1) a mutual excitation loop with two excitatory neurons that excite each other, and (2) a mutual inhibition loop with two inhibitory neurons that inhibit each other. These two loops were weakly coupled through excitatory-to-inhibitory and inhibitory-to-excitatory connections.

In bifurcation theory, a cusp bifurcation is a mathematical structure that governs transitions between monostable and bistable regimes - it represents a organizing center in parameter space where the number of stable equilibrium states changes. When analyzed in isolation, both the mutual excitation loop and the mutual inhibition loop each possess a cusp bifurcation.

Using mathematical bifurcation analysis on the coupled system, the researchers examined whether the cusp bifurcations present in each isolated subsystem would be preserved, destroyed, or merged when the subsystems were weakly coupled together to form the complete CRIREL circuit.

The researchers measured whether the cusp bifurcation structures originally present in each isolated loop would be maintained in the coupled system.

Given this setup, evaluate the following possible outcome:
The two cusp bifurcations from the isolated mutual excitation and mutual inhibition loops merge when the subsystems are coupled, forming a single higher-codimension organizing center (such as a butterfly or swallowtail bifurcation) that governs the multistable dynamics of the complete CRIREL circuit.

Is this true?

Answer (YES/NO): NO